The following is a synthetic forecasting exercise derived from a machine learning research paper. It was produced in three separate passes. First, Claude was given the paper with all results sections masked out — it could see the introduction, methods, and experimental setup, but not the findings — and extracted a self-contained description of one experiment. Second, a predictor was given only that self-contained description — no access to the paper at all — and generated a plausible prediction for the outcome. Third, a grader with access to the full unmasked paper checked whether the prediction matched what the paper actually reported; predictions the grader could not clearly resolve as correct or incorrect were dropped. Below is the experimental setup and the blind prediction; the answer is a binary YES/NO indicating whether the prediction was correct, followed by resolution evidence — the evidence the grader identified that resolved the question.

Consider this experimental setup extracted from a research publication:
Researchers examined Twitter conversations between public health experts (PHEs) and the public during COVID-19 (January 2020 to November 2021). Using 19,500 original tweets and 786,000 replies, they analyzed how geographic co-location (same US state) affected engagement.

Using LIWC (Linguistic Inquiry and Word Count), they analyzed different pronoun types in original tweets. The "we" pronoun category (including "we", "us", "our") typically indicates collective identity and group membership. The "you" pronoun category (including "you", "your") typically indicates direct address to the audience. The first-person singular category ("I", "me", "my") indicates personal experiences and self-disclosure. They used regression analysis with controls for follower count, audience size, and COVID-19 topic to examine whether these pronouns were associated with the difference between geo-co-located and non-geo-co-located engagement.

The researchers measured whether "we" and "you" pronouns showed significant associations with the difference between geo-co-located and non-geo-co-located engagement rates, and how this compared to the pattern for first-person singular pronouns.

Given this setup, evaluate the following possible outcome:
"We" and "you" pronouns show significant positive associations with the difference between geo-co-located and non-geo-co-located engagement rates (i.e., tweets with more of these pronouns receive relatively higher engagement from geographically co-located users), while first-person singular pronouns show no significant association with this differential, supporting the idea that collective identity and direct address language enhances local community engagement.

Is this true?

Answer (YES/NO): NO